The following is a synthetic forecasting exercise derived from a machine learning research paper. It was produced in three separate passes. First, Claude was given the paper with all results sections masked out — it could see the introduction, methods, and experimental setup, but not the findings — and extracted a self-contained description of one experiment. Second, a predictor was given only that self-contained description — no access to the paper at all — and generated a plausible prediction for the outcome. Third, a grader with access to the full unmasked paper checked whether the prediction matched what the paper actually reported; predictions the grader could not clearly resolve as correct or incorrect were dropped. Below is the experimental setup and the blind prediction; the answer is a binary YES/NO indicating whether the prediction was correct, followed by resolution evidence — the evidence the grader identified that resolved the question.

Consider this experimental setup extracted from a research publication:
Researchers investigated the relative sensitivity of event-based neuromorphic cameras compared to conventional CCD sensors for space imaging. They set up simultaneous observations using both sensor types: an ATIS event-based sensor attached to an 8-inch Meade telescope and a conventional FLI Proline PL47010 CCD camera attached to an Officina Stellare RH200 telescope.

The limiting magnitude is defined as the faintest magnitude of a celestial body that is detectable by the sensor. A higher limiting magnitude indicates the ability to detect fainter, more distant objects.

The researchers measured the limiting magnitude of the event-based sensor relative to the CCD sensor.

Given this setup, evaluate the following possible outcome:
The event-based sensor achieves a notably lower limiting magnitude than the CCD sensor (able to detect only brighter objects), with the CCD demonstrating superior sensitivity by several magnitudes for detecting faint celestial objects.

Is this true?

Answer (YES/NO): NO